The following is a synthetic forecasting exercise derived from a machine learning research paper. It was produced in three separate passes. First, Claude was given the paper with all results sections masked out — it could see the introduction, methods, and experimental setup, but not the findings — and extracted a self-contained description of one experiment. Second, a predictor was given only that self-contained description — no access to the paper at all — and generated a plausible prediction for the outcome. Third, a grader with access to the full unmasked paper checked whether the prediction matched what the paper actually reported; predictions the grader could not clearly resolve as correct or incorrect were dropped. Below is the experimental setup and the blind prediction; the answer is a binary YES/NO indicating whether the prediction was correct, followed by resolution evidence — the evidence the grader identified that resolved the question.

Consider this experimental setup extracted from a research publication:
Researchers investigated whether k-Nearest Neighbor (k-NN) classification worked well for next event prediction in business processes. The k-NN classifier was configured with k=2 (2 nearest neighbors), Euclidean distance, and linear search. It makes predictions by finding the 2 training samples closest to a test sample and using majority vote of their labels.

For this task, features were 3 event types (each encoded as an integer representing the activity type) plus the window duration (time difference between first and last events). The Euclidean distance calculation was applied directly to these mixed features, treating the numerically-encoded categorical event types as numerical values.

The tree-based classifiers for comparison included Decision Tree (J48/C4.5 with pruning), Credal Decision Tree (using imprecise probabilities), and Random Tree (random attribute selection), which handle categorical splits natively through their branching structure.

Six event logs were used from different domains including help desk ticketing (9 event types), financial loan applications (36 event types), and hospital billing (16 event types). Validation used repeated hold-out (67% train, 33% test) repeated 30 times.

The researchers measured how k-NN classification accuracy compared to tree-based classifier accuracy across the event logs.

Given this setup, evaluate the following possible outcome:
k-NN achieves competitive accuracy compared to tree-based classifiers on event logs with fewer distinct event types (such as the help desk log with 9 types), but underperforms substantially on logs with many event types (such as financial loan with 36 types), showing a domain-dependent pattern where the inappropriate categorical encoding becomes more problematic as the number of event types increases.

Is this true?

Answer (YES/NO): NO